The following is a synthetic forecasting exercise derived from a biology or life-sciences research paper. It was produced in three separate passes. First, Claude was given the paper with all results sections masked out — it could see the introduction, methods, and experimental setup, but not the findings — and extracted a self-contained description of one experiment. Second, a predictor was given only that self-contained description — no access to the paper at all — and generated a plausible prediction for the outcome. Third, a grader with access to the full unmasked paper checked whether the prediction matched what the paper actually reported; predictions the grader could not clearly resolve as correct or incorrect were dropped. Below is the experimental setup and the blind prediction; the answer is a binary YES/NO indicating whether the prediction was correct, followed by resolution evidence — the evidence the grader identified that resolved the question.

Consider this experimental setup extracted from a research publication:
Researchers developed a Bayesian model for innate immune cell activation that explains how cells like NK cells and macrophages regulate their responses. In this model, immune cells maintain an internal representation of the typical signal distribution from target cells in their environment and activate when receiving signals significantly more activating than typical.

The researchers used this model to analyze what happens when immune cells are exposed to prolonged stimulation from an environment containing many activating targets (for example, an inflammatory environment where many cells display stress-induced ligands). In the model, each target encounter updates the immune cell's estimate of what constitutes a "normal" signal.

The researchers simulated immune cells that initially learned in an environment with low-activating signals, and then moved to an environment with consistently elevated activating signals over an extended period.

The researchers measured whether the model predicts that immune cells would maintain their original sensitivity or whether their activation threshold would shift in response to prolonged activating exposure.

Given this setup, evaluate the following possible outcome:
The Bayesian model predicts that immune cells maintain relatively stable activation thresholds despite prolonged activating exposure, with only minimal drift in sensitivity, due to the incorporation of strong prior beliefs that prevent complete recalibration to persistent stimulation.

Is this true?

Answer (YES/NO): NO